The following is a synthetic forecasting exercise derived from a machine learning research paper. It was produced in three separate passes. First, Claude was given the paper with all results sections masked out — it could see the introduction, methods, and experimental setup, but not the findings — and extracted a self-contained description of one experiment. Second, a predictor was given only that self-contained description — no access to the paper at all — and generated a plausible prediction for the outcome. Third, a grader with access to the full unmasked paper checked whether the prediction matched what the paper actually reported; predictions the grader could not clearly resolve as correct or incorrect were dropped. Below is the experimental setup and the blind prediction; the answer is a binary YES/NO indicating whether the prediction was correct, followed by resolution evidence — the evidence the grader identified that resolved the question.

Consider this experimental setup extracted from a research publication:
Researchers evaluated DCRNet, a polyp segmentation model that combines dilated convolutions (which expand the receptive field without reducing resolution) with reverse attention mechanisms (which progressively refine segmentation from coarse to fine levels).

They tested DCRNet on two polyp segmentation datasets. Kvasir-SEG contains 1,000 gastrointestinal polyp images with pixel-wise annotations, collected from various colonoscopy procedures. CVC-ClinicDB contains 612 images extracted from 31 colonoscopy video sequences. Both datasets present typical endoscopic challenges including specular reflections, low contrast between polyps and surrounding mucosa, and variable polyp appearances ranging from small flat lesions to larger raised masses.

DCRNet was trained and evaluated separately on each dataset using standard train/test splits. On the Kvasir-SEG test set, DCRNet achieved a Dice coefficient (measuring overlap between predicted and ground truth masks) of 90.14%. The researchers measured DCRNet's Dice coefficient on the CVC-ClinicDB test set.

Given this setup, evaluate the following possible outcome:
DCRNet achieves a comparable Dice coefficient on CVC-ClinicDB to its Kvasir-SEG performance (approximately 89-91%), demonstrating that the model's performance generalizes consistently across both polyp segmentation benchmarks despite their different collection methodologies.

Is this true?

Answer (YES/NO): YES